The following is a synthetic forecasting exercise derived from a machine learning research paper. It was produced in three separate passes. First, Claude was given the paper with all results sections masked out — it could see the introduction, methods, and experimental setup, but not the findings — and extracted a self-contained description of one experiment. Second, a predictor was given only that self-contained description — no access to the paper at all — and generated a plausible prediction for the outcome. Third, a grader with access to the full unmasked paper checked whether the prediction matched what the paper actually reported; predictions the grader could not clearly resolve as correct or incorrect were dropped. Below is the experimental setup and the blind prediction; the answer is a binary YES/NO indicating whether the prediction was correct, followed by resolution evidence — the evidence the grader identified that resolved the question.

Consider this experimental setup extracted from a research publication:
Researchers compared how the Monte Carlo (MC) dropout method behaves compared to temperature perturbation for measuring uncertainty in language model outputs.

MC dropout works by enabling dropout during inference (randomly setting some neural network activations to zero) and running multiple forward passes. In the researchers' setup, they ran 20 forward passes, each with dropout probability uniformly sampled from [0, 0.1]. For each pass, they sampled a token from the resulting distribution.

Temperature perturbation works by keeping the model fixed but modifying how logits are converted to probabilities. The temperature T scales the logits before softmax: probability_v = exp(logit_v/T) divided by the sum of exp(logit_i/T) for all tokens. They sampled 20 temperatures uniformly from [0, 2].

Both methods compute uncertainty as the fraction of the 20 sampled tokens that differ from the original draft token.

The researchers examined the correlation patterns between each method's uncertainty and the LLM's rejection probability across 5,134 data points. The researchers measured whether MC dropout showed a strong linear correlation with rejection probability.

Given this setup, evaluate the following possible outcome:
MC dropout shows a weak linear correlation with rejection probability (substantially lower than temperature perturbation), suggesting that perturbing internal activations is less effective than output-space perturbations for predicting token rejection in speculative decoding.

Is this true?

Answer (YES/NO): YES